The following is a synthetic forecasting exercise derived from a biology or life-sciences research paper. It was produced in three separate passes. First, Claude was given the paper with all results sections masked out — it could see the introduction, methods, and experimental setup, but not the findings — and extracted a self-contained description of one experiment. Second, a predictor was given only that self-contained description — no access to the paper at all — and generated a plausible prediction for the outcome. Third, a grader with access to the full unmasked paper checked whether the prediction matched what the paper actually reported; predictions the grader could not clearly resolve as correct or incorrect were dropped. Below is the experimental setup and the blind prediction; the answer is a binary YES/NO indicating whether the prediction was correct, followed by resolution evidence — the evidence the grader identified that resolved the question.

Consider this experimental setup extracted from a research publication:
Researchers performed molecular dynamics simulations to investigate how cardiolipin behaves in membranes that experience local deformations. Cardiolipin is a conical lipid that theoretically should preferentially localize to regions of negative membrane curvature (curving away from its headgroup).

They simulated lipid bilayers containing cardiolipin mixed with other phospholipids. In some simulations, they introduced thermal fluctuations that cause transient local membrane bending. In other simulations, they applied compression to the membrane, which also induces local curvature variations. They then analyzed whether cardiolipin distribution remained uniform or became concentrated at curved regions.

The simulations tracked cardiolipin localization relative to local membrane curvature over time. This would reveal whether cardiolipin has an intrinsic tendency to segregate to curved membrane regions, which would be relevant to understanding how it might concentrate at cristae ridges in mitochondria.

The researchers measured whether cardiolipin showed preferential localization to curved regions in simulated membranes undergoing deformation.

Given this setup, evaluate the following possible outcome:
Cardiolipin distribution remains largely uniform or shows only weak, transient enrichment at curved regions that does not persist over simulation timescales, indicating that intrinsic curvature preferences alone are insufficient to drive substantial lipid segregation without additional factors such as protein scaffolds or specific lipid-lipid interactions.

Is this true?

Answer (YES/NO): NO